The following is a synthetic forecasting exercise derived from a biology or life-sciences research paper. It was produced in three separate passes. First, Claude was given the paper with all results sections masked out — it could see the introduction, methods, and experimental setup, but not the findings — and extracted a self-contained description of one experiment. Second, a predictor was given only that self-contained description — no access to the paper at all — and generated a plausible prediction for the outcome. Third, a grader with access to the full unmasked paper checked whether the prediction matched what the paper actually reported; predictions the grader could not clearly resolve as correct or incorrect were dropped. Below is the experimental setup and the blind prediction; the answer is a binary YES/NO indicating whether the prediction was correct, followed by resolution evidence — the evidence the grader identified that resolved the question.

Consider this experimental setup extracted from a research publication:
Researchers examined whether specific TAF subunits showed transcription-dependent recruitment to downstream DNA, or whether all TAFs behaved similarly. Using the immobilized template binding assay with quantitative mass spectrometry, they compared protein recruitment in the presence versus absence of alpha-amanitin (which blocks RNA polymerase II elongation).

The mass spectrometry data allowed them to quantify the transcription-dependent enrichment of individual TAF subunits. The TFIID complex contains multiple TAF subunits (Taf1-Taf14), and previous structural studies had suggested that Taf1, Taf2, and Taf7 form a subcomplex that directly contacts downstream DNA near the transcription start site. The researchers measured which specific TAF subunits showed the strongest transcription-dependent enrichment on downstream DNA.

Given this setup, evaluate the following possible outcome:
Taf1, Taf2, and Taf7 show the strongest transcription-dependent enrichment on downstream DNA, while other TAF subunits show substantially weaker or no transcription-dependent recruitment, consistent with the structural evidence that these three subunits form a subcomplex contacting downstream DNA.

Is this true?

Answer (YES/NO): NO